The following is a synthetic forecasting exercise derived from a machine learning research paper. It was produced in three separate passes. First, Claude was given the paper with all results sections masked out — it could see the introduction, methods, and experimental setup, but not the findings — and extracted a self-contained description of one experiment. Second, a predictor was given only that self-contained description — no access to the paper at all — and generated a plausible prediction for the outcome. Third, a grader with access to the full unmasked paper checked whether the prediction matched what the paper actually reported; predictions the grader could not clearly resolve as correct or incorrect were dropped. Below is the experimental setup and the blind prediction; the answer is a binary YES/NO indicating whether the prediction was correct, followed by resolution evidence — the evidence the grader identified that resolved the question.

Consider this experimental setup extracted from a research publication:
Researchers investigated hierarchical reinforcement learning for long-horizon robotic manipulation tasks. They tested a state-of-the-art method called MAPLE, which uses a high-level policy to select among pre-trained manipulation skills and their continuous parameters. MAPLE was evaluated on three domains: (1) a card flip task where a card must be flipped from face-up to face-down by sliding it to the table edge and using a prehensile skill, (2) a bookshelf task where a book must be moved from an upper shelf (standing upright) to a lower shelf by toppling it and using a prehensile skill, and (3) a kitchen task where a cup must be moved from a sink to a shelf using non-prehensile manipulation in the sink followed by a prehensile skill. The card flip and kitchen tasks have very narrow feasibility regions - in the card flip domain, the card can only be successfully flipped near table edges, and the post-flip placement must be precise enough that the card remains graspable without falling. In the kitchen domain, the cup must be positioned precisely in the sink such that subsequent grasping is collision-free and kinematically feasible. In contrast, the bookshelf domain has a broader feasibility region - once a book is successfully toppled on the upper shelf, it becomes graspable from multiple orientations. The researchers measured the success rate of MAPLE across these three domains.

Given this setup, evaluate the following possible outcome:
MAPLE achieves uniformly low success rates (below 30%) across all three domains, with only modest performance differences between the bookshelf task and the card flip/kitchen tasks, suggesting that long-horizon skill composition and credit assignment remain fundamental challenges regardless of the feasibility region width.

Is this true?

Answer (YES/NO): NO